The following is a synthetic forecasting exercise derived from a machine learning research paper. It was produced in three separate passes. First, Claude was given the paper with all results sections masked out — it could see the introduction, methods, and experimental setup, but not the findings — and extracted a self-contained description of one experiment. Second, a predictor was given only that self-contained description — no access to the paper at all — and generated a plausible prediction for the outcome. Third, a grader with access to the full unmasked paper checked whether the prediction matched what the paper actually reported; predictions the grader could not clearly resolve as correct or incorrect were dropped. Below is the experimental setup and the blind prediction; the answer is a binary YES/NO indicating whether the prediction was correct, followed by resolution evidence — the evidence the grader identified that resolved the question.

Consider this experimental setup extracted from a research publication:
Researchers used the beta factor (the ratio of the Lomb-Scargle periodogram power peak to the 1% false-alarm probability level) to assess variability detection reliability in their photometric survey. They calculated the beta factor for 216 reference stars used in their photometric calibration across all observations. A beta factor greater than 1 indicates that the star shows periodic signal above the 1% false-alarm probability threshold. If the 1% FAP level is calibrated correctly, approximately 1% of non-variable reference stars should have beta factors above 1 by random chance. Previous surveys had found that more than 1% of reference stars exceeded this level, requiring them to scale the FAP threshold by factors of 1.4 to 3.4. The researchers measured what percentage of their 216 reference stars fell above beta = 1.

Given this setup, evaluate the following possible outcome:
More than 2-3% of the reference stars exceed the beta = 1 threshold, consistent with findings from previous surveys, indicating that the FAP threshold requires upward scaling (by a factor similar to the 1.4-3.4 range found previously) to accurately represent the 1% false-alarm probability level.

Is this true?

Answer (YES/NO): NO